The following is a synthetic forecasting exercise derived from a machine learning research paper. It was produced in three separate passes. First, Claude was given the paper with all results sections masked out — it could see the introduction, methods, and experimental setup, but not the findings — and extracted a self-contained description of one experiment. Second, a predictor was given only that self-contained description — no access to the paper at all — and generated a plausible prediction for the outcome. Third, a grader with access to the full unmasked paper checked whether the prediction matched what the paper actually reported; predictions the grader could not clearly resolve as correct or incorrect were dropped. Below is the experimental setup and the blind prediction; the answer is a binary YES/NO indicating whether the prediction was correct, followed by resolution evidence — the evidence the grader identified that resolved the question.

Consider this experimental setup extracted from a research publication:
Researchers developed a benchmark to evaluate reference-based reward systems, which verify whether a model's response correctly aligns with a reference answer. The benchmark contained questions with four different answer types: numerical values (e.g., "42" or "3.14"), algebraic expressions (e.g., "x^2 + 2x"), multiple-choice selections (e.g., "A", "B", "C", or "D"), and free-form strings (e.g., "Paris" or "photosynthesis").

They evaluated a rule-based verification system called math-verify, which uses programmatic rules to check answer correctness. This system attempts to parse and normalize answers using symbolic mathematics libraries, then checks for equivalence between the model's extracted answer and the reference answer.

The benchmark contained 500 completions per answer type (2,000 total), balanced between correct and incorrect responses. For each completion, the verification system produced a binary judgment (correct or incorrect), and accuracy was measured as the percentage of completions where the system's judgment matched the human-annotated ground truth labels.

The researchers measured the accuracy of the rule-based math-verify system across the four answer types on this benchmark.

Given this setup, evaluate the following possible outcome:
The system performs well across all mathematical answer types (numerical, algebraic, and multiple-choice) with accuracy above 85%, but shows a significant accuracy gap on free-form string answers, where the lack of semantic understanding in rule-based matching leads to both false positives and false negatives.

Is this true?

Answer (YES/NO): NO